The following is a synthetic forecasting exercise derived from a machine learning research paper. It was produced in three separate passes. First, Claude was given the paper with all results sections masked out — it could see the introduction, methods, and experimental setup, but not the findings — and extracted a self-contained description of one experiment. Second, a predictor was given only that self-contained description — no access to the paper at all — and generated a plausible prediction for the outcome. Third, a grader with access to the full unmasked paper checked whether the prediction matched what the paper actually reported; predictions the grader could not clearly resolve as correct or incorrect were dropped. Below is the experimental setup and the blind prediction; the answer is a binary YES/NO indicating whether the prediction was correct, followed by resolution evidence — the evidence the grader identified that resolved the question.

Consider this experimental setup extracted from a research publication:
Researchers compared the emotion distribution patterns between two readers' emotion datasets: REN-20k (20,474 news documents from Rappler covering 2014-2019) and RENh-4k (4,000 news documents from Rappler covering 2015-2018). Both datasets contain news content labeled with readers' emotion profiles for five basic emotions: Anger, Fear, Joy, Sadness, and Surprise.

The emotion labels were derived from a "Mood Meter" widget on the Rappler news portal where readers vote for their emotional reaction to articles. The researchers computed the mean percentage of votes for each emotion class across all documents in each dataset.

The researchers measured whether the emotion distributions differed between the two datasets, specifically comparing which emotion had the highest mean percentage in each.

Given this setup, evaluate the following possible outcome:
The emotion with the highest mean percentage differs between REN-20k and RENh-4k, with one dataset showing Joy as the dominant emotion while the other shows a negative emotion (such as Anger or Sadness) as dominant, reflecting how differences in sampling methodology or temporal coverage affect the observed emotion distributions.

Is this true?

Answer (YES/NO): YES